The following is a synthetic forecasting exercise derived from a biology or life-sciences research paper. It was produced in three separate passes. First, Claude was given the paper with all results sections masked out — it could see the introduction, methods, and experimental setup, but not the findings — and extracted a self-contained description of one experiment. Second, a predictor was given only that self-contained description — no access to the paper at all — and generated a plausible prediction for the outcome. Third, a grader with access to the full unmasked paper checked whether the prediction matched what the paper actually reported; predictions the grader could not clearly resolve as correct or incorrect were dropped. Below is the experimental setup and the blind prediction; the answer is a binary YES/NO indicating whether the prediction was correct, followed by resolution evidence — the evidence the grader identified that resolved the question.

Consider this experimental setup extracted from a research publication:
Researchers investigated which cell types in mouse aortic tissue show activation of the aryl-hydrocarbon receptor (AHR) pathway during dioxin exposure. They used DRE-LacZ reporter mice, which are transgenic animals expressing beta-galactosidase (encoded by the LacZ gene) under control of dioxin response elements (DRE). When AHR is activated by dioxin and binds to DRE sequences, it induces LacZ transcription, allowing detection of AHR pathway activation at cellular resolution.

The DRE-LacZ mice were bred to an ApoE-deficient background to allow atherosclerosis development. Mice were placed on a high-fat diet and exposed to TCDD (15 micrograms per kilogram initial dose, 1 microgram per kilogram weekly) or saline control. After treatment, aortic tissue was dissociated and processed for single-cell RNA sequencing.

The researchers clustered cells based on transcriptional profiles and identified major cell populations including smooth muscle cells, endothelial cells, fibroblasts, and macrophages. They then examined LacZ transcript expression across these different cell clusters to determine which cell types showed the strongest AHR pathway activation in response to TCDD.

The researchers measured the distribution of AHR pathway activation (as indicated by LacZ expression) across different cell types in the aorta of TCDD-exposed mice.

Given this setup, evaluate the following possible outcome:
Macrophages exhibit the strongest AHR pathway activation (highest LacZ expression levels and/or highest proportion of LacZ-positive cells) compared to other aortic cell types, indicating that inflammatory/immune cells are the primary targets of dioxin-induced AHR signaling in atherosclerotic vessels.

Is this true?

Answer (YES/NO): NO